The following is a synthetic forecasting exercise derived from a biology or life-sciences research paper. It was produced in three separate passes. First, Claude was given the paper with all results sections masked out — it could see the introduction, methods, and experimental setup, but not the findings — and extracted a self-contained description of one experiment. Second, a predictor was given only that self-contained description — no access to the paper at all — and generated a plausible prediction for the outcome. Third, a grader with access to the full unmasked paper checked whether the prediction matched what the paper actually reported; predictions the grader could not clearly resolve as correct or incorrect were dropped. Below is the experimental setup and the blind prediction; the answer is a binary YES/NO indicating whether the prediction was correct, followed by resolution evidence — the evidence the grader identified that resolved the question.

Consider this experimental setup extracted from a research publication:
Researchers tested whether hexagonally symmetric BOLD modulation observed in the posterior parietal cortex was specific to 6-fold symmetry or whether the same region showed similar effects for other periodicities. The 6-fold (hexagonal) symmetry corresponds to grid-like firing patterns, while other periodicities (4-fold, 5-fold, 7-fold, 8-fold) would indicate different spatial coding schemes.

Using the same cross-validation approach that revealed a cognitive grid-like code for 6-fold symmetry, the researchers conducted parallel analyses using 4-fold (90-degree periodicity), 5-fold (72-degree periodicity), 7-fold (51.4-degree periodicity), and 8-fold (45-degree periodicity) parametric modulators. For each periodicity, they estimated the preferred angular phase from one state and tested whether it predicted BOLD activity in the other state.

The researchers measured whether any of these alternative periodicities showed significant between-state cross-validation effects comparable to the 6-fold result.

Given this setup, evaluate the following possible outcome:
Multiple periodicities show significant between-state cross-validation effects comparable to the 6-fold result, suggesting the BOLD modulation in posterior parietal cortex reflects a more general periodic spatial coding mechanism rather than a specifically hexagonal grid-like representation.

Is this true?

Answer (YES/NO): NO